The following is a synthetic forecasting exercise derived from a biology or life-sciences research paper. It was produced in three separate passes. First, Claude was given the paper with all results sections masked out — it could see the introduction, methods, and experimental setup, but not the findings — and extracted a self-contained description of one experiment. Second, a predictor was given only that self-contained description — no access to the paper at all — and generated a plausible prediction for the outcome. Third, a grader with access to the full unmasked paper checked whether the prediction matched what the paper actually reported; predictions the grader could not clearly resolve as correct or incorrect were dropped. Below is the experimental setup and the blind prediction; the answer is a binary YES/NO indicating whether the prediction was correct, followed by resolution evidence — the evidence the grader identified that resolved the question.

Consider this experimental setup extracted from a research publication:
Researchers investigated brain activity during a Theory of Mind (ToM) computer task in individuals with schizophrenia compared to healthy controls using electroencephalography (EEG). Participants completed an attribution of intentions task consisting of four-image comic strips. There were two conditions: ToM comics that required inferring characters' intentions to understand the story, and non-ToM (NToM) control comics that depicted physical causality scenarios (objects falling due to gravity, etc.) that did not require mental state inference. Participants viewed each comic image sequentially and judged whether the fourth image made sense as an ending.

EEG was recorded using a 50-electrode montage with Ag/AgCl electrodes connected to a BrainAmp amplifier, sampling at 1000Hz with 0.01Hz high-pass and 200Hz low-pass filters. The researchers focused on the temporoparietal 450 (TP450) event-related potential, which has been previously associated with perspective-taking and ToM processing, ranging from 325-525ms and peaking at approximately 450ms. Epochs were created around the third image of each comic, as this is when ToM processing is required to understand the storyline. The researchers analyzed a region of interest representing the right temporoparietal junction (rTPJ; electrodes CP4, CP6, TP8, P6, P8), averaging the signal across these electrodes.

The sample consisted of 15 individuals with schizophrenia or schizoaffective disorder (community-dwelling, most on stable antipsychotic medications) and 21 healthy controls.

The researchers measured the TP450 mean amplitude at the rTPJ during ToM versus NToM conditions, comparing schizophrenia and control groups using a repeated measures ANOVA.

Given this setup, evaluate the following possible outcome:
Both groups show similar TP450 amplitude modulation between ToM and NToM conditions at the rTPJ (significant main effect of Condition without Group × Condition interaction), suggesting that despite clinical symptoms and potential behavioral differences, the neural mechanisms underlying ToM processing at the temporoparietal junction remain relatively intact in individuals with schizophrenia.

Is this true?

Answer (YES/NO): YES